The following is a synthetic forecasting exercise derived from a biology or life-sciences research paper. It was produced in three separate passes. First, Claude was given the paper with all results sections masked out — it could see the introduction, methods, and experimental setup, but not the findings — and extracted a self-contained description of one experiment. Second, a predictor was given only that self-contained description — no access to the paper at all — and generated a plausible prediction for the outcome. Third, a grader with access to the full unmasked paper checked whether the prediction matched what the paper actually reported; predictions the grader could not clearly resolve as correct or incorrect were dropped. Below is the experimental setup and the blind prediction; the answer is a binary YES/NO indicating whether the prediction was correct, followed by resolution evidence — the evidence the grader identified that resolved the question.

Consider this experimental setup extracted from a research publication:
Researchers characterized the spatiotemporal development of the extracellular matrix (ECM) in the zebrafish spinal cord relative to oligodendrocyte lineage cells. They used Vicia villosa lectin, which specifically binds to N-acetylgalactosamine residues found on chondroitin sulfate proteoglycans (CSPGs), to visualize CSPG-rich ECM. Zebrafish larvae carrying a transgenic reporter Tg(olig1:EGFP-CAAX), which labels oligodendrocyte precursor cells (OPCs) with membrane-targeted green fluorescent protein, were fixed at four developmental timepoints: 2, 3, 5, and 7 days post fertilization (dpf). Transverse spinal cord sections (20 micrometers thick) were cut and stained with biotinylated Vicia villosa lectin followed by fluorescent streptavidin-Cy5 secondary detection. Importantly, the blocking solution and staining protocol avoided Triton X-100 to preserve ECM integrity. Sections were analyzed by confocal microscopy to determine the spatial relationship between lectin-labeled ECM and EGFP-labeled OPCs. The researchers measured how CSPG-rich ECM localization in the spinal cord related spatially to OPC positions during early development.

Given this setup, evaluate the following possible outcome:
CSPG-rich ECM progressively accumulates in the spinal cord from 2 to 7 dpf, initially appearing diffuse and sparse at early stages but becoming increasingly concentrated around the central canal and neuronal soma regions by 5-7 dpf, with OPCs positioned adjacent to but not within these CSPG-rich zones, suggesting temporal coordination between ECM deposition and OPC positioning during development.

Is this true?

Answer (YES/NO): NO